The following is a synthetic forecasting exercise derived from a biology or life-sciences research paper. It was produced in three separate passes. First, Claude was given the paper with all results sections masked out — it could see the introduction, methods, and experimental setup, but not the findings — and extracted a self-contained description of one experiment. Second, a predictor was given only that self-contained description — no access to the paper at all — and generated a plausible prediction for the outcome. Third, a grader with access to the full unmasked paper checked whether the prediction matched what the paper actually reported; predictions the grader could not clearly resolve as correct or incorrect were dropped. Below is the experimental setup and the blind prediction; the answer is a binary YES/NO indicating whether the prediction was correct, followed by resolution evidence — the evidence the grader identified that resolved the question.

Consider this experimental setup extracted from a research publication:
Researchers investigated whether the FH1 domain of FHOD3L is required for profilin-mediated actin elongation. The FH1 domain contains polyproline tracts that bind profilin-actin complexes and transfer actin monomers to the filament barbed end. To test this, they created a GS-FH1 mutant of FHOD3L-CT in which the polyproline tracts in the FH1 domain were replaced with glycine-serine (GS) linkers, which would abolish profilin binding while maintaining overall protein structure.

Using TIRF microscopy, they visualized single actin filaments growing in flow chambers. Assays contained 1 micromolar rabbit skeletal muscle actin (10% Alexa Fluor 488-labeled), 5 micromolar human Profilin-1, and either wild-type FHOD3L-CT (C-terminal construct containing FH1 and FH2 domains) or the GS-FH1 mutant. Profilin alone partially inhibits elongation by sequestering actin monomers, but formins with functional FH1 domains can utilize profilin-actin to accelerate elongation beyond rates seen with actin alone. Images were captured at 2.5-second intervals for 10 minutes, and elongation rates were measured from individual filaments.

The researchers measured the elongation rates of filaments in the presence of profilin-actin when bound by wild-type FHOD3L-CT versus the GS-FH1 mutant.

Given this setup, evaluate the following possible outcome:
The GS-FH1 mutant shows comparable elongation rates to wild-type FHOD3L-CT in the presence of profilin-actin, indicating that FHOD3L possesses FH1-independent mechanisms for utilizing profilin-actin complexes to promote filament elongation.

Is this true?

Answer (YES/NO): NO